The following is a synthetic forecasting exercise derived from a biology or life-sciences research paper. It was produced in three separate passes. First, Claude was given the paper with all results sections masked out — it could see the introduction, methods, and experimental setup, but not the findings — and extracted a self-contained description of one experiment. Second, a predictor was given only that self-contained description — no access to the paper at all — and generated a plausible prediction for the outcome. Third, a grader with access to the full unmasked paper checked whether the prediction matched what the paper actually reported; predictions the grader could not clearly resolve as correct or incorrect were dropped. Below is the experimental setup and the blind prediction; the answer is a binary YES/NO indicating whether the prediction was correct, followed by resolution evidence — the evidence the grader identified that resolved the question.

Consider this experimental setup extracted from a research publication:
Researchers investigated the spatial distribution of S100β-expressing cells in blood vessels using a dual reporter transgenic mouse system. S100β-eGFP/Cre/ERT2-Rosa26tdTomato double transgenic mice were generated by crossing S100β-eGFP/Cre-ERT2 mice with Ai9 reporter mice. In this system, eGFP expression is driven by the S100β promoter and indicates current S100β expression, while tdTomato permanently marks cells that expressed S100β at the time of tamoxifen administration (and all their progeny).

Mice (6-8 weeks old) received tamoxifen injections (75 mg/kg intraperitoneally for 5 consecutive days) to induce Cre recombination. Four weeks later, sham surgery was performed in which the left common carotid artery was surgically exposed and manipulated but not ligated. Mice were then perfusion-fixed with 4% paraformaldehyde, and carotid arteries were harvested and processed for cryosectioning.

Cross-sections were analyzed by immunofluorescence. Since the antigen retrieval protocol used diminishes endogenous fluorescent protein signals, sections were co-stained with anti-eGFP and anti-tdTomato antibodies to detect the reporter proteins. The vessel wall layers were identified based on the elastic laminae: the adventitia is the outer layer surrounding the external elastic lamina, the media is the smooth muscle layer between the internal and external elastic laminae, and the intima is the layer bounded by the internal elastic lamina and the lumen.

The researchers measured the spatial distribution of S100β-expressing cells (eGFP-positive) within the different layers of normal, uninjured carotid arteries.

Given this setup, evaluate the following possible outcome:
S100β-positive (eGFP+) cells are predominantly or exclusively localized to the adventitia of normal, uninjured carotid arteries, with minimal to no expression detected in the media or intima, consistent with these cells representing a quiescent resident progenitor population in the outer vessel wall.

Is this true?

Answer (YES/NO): YES